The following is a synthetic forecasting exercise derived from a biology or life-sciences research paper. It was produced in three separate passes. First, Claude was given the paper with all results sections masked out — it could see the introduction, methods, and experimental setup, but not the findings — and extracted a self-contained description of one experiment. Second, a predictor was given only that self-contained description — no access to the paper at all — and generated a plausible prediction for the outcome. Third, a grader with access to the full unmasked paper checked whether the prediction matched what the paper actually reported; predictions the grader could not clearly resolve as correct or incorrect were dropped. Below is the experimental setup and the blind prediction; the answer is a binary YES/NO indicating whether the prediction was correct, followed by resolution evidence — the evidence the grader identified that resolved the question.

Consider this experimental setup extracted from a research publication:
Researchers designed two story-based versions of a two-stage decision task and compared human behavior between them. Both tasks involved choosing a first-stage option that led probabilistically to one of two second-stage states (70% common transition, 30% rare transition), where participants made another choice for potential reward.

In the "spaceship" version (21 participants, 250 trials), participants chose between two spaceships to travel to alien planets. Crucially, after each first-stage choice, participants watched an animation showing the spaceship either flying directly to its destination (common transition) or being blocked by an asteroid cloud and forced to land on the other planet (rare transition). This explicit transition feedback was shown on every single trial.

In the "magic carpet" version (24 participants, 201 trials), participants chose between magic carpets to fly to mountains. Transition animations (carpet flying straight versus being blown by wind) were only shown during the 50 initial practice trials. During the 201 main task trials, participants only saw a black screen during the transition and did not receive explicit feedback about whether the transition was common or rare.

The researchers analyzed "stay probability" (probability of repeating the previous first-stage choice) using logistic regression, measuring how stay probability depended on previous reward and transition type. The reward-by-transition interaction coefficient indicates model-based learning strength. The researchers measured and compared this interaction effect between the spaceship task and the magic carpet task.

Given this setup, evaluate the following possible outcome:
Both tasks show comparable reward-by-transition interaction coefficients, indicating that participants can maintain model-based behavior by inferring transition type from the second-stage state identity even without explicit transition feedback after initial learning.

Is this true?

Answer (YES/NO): YES